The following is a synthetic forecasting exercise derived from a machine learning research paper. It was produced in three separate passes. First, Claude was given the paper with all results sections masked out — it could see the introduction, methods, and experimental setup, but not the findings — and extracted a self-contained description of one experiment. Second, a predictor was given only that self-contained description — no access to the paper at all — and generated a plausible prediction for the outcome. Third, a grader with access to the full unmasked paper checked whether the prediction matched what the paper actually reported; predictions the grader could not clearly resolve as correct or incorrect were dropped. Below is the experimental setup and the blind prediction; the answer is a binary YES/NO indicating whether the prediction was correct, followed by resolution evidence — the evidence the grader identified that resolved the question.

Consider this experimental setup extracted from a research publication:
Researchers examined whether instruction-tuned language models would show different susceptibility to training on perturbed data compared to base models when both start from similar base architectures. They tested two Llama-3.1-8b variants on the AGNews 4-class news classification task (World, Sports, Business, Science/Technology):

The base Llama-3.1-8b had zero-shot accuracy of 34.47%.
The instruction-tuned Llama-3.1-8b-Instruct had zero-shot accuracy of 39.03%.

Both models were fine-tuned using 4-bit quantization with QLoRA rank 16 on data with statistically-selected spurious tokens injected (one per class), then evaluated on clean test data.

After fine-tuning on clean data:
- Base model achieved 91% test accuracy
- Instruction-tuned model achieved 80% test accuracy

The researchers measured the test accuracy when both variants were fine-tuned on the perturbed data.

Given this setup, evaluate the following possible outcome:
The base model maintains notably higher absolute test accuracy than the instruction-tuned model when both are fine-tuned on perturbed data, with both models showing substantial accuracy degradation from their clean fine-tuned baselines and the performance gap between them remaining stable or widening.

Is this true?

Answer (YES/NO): NO